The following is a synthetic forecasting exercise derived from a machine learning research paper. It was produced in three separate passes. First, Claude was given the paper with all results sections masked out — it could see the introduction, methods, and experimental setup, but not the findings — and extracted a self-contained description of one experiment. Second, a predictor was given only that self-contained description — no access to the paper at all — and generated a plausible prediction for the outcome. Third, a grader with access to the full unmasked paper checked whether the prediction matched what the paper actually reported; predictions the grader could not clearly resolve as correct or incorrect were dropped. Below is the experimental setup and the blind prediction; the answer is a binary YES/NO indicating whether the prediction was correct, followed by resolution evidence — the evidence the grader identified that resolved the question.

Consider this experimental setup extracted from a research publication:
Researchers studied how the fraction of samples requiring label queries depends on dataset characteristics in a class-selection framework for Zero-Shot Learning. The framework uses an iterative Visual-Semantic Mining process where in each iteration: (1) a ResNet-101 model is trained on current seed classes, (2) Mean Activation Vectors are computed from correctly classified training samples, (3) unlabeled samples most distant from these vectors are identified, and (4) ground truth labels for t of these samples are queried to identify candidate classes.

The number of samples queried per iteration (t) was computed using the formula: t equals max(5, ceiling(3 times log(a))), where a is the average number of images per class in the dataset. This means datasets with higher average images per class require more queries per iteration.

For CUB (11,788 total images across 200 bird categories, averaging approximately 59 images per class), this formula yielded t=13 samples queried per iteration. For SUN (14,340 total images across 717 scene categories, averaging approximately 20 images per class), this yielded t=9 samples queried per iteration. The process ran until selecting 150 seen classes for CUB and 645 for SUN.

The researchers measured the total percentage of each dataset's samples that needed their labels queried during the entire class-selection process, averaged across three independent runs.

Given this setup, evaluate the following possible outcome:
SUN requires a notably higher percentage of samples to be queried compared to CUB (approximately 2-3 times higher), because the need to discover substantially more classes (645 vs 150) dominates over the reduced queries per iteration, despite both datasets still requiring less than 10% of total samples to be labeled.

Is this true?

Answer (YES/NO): NO